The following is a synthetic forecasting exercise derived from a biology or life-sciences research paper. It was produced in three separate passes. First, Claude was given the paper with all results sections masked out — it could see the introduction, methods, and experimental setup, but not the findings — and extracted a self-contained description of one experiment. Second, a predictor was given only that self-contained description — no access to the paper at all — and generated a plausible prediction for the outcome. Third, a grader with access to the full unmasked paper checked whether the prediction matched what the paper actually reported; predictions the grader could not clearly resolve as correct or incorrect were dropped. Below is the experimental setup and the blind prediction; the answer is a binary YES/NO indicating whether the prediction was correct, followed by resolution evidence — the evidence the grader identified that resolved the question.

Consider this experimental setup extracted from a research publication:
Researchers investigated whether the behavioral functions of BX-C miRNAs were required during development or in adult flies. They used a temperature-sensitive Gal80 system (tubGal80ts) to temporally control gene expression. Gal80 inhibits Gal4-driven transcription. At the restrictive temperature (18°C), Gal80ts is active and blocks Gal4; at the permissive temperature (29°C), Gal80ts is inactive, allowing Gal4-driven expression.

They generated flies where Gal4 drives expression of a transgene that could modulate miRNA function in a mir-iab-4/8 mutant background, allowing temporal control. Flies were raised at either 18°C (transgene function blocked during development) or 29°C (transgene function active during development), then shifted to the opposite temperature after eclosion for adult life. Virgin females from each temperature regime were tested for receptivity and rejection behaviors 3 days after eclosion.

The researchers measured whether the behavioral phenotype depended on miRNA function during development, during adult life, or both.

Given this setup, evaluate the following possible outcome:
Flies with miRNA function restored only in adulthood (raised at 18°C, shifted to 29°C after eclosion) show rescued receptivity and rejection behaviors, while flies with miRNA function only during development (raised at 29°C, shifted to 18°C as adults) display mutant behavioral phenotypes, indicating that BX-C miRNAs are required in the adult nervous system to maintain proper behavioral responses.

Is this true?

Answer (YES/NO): NO